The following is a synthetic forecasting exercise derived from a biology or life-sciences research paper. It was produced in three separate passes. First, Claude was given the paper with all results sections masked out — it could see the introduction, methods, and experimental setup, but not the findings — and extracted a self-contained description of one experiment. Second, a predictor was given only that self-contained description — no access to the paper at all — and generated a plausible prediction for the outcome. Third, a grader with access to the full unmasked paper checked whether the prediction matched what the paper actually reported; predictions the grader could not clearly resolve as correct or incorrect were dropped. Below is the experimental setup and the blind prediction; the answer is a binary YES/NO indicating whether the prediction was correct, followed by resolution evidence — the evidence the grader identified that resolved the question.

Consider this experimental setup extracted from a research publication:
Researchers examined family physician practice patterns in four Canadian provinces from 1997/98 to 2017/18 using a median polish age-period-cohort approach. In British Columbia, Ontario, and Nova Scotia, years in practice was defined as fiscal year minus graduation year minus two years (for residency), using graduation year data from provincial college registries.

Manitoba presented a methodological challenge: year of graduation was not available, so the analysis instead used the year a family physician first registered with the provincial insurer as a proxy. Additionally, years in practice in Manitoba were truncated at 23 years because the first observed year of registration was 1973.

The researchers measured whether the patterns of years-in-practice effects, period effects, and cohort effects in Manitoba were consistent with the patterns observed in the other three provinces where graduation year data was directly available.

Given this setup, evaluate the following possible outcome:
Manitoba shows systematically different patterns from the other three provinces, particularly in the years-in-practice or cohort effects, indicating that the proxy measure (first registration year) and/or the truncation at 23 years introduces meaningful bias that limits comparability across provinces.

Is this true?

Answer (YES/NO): NO